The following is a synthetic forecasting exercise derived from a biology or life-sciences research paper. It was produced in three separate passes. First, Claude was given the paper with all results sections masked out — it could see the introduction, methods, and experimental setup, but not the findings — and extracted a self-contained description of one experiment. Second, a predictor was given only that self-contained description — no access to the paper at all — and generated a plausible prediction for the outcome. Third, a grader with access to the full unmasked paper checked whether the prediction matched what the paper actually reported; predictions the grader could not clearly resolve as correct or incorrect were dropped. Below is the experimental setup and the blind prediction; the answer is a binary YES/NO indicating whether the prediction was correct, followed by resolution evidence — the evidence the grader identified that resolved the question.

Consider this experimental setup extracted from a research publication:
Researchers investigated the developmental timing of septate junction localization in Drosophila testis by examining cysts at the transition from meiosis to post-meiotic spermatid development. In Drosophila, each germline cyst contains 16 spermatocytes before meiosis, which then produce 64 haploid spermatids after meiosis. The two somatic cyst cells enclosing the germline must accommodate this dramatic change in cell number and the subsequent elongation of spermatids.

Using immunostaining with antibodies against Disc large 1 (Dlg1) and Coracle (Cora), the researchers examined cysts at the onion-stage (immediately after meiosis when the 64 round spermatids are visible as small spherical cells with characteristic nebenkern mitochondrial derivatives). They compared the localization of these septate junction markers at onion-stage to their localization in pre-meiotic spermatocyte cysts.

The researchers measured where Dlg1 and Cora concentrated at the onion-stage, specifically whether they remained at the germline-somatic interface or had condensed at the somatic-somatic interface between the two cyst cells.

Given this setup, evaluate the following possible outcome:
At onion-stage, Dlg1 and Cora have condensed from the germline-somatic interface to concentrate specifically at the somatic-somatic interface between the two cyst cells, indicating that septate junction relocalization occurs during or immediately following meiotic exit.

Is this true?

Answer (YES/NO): NO